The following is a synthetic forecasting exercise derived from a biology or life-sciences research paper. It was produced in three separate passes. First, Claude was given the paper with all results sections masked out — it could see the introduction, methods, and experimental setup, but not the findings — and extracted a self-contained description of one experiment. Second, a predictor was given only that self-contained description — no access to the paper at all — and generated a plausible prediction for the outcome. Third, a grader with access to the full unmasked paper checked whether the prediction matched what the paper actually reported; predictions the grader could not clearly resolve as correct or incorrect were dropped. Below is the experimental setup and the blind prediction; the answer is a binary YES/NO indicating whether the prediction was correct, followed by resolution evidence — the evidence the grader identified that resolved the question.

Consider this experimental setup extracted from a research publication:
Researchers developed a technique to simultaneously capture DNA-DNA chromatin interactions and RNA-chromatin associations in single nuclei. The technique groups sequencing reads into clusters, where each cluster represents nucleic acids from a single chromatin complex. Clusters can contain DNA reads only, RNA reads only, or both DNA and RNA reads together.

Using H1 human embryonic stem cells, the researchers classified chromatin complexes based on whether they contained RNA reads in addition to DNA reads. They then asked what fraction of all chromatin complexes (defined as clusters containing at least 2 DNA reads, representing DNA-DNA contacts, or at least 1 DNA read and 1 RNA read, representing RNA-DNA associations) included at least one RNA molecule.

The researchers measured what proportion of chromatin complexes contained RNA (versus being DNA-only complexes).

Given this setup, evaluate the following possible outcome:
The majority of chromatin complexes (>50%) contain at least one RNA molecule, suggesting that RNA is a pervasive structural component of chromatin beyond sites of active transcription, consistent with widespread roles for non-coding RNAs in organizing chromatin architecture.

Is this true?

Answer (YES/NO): NO